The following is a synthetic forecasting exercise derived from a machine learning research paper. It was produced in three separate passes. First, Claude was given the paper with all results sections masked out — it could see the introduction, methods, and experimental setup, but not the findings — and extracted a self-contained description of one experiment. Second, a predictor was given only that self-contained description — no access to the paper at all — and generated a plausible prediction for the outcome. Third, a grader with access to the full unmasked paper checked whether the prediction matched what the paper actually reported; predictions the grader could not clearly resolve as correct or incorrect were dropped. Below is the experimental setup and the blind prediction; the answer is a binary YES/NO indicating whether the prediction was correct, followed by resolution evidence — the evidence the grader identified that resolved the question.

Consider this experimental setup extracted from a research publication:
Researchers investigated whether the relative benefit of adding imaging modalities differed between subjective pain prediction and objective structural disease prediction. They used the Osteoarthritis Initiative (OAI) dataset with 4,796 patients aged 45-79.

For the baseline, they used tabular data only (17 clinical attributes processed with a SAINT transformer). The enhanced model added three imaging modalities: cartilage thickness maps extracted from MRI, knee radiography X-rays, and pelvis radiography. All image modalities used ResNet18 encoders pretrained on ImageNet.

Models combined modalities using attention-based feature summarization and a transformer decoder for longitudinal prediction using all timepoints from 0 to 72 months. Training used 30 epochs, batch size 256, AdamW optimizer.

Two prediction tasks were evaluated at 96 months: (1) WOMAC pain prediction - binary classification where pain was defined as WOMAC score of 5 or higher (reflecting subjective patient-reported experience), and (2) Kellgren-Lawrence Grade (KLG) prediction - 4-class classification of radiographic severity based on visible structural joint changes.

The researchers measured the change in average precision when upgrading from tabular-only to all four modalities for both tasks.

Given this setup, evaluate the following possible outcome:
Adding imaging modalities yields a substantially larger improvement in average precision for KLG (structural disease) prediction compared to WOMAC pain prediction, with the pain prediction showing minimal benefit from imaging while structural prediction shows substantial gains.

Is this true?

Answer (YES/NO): YES